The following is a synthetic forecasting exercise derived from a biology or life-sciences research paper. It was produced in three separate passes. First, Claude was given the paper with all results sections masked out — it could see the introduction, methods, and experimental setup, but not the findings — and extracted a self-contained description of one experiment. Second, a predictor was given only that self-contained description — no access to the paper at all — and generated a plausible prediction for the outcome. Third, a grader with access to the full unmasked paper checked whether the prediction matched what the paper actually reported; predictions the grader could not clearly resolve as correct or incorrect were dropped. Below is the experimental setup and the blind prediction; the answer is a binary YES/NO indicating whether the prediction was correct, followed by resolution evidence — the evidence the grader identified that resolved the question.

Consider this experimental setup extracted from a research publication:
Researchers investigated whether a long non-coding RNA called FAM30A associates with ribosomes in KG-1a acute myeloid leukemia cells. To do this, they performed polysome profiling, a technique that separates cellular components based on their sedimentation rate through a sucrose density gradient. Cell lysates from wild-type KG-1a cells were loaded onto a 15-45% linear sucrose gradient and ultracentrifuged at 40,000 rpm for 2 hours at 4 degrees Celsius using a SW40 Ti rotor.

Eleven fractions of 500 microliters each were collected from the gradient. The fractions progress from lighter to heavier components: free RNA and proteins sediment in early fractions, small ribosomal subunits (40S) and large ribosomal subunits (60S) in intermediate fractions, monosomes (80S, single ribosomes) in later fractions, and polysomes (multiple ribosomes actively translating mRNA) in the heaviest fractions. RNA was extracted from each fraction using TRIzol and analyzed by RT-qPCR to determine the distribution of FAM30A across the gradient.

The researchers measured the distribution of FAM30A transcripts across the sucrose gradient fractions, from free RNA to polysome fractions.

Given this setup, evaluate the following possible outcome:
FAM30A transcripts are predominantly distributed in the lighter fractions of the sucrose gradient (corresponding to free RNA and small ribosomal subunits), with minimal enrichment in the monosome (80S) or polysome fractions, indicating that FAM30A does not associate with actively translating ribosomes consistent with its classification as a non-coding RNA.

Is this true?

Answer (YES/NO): NO